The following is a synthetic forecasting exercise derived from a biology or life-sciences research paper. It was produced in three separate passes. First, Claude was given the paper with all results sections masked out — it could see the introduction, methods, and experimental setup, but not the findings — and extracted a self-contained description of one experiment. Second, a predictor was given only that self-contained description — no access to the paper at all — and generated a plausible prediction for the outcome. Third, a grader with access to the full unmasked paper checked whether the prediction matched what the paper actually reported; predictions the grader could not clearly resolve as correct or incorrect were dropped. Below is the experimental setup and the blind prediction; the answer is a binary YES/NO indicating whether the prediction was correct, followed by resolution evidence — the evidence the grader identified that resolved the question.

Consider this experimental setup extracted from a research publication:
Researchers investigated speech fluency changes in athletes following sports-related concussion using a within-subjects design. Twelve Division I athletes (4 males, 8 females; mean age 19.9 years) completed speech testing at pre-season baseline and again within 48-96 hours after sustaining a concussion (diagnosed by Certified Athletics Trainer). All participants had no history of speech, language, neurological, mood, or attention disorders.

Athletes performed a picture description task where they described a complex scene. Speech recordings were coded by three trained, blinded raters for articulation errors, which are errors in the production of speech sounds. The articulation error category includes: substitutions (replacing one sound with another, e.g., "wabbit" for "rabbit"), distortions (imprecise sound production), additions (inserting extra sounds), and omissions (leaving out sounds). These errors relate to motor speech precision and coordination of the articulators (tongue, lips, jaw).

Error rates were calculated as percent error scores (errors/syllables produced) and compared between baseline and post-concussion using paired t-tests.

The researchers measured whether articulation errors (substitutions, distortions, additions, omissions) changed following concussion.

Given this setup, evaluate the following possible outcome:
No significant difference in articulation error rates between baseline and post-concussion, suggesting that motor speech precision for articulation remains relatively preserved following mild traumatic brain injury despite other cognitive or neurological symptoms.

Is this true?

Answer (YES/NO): YES